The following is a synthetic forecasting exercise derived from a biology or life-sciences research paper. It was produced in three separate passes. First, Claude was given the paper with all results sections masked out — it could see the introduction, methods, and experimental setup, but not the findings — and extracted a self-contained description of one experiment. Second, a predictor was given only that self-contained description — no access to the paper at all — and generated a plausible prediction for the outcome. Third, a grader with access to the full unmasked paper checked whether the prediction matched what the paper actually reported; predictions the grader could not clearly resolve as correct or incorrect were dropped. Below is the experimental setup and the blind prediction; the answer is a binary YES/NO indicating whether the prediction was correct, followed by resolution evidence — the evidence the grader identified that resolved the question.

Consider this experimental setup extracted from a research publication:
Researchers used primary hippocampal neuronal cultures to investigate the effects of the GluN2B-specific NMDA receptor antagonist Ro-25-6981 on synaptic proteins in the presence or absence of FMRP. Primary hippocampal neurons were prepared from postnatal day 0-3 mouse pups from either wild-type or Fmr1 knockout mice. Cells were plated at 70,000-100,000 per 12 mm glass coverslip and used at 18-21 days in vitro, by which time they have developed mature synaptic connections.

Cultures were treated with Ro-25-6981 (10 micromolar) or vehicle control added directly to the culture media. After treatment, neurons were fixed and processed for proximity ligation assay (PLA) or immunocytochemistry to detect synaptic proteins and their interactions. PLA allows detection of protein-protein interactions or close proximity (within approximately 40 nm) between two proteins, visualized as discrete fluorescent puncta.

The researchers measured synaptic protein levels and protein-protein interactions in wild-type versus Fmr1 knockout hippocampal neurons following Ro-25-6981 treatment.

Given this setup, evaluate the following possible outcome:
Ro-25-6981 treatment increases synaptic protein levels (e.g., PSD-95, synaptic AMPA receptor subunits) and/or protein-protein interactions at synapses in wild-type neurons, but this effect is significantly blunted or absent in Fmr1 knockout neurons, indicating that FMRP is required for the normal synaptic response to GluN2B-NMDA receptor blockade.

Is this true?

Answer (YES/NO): NO